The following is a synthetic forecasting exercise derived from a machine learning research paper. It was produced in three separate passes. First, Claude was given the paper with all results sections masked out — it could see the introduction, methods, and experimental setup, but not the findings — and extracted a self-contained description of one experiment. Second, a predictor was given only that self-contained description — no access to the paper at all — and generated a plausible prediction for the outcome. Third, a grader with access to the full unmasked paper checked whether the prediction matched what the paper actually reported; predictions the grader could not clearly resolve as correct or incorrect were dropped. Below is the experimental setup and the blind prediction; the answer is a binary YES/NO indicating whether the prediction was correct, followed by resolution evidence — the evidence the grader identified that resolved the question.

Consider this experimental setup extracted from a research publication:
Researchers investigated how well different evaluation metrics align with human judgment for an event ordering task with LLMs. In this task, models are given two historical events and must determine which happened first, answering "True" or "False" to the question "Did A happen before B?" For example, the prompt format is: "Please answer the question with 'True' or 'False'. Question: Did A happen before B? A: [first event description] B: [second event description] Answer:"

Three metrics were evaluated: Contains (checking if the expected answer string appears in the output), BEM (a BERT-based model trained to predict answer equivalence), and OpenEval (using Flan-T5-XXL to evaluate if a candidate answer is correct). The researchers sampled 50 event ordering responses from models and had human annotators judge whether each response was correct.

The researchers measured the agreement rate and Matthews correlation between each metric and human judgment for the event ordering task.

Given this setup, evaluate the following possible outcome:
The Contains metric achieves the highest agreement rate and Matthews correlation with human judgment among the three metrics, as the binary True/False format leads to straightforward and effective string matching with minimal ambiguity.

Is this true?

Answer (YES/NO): YES